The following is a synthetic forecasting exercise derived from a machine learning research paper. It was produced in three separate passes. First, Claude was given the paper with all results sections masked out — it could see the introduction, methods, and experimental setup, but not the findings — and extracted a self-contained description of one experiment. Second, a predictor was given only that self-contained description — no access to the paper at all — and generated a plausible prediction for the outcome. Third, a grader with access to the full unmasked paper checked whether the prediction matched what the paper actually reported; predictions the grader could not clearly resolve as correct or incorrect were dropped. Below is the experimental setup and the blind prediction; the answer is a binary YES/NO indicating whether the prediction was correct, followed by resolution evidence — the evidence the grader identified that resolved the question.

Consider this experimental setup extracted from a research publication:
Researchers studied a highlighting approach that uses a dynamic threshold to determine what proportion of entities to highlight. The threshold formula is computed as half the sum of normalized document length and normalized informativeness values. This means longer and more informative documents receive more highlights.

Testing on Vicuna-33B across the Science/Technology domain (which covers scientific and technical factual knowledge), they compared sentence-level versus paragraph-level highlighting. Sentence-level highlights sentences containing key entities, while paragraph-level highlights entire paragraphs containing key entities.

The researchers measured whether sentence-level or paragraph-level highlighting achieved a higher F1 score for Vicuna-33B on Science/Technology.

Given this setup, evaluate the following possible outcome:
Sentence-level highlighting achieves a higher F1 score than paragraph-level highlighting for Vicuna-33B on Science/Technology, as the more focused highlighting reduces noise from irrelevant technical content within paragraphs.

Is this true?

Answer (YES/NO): YES